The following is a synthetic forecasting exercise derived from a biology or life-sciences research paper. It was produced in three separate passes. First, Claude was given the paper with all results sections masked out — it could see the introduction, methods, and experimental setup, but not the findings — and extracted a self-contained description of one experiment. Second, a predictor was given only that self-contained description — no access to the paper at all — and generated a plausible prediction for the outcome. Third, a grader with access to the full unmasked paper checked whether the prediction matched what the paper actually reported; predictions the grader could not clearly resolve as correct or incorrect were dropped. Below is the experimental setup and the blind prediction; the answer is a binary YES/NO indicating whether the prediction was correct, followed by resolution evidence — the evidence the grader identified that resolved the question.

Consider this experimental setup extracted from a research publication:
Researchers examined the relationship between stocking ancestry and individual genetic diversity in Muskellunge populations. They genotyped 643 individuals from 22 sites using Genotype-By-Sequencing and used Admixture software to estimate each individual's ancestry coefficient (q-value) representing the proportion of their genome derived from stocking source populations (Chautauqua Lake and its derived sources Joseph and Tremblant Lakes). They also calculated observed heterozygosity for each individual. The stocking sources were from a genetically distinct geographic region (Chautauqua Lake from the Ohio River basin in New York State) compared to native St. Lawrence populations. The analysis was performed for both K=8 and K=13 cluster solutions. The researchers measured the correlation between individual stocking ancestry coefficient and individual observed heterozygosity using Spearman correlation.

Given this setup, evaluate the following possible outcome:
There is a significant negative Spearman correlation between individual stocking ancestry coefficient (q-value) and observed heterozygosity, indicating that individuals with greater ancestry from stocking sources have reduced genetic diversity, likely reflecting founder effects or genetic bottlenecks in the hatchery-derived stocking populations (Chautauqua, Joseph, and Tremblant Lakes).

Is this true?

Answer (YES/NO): NO